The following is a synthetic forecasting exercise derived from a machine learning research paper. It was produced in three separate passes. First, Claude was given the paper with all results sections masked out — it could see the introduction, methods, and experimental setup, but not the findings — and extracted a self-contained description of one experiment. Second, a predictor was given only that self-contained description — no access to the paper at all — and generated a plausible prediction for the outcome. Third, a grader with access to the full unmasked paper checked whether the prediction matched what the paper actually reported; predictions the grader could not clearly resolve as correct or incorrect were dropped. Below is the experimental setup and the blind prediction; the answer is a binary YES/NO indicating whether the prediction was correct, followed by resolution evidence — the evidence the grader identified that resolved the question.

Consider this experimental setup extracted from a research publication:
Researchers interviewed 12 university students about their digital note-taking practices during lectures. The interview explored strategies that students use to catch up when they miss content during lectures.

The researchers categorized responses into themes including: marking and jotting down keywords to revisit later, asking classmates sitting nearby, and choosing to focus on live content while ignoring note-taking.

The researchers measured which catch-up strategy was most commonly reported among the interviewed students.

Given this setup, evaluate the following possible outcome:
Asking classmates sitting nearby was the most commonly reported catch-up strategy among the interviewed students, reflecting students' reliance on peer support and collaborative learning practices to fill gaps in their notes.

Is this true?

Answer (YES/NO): NO